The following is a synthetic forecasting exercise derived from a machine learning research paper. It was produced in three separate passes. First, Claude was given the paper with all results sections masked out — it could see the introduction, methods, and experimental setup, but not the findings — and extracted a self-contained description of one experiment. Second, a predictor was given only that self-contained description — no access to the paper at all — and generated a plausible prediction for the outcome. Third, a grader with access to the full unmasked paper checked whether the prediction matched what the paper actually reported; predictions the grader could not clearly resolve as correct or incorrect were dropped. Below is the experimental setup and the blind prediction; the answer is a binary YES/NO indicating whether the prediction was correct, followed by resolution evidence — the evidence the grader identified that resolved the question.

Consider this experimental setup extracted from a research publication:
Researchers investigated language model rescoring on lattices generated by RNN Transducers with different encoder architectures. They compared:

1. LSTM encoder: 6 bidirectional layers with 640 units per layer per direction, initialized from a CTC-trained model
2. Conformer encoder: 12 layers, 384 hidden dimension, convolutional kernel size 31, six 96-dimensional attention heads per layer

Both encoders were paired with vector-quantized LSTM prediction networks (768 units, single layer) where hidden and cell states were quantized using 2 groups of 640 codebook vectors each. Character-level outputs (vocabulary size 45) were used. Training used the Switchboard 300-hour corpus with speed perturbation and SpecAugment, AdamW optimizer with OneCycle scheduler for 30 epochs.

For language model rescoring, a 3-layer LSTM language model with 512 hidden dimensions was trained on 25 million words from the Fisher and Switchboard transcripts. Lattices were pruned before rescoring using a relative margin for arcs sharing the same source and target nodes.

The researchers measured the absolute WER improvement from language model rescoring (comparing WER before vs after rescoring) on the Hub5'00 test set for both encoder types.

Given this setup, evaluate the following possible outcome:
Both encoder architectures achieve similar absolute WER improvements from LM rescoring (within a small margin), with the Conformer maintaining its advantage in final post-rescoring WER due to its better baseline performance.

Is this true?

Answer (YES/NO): NO